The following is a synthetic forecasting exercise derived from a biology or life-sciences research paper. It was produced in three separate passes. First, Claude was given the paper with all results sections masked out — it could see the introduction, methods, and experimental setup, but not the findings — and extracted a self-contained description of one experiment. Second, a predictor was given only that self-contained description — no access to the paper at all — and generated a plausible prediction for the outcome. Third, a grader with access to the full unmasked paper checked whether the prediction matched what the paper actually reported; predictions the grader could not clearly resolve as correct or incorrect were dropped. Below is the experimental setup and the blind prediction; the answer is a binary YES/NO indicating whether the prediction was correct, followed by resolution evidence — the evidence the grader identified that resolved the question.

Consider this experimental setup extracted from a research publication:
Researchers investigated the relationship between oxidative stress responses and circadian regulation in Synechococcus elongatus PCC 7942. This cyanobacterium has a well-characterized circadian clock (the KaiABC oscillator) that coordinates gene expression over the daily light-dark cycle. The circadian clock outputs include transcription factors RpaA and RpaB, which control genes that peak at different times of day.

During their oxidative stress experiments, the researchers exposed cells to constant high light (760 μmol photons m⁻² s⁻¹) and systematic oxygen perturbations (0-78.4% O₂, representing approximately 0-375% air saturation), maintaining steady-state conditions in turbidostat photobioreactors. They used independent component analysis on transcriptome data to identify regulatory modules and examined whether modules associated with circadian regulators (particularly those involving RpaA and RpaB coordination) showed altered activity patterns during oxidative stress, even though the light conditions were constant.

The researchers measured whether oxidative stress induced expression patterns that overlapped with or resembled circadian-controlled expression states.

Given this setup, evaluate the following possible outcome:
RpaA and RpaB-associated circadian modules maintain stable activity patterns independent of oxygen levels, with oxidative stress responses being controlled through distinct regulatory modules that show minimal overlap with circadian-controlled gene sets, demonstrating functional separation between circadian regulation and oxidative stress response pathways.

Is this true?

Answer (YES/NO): NO